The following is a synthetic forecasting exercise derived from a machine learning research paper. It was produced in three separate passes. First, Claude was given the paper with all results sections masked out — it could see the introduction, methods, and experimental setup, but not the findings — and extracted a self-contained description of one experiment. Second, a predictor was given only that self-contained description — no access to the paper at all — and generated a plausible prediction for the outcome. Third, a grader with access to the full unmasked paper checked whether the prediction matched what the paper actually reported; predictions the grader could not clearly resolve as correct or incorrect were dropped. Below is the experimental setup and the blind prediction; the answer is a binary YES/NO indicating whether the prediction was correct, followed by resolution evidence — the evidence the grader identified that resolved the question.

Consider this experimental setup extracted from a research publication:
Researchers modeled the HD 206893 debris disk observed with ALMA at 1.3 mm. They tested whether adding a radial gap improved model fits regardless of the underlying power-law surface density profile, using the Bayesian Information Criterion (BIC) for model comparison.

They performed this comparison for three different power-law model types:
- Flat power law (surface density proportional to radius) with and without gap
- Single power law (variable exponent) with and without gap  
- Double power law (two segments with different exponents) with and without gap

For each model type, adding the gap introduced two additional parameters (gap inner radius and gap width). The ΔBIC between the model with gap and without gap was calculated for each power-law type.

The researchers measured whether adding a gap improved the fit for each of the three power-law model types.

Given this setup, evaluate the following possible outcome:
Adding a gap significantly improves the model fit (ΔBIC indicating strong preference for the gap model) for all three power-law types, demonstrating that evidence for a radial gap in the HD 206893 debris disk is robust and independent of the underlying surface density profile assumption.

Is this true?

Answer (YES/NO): NO